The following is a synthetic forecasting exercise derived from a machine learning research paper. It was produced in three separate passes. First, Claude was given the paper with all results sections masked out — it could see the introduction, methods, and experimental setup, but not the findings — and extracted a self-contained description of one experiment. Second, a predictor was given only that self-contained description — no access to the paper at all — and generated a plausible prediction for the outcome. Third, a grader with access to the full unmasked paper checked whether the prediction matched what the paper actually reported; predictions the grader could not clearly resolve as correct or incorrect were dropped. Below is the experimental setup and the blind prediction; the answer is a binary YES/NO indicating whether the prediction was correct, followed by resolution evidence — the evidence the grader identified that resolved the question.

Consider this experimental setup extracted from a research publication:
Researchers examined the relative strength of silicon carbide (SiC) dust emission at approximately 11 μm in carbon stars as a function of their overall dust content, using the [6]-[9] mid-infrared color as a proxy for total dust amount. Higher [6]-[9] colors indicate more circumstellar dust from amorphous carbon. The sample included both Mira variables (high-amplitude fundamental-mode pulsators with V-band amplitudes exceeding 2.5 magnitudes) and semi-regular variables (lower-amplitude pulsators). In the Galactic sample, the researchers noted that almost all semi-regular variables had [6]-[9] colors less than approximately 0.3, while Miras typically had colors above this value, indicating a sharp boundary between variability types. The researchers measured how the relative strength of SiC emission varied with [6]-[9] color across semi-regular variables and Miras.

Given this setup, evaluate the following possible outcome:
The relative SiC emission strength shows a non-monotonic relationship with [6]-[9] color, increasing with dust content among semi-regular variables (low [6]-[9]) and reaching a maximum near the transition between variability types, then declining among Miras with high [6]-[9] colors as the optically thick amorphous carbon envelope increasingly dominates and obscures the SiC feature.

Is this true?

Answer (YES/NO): YES